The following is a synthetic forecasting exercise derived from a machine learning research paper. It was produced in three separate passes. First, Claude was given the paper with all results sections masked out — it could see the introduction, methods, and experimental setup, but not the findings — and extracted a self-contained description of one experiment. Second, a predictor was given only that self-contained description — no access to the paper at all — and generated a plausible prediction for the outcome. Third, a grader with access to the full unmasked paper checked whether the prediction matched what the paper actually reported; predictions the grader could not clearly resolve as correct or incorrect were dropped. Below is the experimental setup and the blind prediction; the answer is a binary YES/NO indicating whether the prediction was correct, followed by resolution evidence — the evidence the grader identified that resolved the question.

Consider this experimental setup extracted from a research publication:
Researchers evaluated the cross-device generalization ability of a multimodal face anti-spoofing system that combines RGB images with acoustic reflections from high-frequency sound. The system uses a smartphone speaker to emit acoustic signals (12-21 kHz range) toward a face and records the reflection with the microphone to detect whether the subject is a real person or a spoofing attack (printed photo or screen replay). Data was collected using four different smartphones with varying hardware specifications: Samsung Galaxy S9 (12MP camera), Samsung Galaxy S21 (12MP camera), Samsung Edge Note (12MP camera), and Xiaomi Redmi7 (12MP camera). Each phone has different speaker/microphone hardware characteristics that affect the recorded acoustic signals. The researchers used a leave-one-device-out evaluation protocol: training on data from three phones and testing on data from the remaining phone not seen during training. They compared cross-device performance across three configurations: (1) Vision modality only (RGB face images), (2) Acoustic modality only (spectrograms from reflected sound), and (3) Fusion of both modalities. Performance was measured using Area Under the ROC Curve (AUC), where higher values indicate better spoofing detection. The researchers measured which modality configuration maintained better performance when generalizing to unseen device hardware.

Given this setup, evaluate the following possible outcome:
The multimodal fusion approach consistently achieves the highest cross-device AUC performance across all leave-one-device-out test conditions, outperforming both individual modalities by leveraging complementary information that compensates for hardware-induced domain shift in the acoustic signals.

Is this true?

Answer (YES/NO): NO